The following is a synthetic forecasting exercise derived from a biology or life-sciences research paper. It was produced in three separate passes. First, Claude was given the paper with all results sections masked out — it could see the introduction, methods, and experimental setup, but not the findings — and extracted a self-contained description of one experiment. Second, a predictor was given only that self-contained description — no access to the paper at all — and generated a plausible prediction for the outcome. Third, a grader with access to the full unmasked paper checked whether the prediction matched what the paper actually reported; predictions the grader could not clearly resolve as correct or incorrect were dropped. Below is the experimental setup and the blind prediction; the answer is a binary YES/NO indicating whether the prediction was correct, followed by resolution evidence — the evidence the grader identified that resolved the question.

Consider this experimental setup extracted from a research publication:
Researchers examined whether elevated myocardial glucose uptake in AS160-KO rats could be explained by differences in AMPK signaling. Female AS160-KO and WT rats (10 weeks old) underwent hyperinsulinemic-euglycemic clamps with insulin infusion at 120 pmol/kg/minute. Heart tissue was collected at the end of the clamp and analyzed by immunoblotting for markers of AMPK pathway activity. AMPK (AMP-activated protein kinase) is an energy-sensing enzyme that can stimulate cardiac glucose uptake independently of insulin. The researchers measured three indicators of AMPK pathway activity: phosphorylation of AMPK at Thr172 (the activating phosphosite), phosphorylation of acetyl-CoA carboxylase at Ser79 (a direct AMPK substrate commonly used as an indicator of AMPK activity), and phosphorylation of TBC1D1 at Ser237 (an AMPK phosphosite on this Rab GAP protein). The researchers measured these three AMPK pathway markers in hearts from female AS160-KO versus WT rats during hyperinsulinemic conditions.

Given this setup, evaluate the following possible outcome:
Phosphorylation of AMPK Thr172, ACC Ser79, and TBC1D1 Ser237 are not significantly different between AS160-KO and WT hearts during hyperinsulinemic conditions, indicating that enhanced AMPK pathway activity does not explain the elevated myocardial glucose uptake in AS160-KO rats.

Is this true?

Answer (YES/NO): YES